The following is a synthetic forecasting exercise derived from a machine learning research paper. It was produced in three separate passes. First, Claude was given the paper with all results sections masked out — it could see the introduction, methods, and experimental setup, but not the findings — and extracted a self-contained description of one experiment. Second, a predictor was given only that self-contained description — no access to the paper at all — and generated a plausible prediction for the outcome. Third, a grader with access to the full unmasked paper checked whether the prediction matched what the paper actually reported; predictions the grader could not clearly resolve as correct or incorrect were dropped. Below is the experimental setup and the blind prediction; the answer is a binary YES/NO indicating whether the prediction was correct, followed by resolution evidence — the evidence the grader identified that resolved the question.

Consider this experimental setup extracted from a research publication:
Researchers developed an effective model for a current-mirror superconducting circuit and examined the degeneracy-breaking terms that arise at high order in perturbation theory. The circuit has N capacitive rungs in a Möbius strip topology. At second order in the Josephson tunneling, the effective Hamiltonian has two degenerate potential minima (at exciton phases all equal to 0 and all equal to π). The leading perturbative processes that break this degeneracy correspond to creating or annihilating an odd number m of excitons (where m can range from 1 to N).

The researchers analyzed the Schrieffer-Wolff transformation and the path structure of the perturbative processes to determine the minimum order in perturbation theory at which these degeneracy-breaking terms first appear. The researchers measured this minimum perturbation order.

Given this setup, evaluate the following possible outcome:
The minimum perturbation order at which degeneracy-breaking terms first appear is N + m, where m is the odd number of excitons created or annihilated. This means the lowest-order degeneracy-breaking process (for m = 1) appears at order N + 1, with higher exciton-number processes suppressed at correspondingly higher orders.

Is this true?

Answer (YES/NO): NO